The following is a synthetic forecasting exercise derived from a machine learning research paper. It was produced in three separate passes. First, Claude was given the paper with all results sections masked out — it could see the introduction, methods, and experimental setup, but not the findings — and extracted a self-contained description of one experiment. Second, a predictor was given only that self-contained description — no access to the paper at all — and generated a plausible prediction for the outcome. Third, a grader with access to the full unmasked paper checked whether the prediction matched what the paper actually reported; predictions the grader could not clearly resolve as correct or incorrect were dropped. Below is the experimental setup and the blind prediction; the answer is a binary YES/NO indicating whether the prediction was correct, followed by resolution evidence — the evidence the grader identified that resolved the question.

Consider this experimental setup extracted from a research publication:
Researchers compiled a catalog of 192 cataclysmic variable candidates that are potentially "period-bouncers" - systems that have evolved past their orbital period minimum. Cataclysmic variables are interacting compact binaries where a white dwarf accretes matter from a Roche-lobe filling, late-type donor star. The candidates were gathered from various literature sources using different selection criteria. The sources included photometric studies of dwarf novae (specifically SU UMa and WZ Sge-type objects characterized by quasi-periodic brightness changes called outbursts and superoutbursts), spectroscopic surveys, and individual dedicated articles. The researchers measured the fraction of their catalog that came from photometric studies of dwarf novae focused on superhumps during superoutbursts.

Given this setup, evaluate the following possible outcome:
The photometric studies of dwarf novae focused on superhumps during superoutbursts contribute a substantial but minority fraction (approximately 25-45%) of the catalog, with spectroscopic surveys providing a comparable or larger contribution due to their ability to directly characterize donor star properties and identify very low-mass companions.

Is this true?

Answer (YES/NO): NO